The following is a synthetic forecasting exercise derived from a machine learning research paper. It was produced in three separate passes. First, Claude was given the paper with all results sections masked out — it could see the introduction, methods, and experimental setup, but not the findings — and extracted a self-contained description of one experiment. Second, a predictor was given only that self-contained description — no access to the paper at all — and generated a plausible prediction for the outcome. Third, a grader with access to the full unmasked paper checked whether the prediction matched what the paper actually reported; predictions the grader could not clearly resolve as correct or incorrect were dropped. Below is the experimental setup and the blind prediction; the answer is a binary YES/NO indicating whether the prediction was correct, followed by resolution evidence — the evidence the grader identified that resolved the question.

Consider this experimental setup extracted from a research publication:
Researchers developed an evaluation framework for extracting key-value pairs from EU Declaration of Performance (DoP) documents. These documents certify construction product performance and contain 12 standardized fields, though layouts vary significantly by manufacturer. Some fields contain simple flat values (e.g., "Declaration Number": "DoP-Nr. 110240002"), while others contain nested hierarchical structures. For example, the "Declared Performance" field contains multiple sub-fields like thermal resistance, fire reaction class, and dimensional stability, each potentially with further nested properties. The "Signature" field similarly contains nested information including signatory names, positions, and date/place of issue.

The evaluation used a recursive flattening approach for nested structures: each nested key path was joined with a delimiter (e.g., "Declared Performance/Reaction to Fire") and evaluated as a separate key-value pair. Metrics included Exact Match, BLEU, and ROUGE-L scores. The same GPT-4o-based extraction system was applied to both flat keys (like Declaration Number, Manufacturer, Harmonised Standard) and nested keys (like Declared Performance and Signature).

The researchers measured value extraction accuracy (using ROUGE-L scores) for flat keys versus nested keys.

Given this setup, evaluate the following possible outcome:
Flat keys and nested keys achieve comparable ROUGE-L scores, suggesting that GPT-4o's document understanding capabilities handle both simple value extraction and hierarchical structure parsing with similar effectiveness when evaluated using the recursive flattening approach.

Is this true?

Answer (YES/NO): NO